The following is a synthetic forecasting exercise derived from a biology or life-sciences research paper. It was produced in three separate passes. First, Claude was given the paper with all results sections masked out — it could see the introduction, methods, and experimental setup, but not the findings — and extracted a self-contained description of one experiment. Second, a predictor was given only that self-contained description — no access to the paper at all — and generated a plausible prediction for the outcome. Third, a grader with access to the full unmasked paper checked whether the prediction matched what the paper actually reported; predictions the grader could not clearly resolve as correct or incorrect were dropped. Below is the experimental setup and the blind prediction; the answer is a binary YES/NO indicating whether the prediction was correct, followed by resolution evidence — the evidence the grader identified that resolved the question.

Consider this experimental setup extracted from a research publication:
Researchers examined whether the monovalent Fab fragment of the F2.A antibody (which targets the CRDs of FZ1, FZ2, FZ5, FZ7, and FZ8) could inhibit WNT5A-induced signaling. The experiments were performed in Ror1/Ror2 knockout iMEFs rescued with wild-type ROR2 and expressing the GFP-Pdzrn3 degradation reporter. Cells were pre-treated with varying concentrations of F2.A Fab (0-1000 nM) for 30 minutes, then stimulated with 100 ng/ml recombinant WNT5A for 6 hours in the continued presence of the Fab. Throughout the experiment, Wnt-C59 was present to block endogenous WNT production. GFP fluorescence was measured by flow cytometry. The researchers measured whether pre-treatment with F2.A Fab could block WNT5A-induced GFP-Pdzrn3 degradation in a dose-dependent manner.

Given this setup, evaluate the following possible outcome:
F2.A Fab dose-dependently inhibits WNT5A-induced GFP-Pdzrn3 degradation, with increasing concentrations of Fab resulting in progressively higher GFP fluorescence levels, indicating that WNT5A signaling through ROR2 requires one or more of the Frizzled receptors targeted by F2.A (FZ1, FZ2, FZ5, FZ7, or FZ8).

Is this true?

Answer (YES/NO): NO